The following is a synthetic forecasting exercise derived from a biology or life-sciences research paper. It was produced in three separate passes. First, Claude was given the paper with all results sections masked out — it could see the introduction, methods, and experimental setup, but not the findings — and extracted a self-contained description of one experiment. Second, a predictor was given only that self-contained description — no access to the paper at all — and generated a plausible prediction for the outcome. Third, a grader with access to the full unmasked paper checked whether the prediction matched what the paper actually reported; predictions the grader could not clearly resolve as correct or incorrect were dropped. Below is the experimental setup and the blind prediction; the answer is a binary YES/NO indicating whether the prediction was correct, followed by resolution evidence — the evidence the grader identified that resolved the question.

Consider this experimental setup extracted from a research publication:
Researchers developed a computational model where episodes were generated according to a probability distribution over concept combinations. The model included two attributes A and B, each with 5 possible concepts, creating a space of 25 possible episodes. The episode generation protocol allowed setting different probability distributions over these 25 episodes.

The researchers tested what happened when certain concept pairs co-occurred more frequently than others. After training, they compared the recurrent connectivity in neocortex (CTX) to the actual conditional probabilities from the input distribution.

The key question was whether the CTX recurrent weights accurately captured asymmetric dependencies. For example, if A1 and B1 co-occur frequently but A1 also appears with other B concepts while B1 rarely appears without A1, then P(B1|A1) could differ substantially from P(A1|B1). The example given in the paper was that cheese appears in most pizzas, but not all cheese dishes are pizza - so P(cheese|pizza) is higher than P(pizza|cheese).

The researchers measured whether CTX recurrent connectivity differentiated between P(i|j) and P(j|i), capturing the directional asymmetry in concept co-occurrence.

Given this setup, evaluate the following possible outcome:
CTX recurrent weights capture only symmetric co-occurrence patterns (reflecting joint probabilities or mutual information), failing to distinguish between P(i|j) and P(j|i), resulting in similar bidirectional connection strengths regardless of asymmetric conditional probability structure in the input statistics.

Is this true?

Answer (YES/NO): NO